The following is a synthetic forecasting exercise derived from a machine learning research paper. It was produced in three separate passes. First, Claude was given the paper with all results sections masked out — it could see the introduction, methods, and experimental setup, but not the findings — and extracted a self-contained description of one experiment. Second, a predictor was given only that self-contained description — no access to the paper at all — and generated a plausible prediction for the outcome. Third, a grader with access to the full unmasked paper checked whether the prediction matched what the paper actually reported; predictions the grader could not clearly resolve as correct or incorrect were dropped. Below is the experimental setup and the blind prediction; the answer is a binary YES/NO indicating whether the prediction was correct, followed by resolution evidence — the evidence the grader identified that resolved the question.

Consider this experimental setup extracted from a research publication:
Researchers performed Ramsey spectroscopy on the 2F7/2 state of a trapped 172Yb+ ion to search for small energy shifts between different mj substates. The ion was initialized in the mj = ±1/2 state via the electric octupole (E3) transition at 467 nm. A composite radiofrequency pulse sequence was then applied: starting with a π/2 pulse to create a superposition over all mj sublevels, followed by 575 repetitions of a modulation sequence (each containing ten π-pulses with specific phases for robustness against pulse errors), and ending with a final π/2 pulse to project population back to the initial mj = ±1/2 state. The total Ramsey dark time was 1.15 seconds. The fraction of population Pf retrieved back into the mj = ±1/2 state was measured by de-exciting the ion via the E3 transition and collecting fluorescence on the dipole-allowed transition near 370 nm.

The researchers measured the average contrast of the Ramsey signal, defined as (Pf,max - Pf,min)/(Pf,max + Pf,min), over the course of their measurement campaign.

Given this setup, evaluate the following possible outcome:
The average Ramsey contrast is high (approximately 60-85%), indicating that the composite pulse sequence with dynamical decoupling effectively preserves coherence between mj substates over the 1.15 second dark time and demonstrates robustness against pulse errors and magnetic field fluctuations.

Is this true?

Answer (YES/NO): YES